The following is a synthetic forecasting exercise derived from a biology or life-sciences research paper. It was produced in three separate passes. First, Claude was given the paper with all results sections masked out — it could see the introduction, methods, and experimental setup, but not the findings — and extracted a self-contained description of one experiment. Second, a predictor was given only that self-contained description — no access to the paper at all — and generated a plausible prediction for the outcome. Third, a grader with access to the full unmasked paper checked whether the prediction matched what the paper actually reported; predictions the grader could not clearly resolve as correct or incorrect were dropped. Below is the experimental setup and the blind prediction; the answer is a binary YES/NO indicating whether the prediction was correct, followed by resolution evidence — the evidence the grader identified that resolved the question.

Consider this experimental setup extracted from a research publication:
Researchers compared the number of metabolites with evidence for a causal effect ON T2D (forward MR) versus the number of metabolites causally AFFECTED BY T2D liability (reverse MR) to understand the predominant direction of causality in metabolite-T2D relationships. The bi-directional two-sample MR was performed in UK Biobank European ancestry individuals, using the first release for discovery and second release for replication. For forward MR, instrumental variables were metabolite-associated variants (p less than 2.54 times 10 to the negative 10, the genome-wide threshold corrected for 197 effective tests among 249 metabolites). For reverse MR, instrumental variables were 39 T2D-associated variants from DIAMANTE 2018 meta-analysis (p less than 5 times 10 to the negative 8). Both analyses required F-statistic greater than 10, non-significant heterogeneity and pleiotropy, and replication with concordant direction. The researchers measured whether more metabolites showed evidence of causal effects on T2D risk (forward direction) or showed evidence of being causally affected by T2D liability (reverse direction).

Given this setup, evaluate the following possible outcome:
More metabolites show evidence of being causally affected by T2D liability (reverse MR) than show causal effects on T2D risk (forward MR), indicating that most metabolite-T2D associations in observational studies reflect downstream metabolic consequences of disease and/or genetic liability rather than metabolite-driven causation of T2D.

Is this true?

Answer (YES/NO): YES